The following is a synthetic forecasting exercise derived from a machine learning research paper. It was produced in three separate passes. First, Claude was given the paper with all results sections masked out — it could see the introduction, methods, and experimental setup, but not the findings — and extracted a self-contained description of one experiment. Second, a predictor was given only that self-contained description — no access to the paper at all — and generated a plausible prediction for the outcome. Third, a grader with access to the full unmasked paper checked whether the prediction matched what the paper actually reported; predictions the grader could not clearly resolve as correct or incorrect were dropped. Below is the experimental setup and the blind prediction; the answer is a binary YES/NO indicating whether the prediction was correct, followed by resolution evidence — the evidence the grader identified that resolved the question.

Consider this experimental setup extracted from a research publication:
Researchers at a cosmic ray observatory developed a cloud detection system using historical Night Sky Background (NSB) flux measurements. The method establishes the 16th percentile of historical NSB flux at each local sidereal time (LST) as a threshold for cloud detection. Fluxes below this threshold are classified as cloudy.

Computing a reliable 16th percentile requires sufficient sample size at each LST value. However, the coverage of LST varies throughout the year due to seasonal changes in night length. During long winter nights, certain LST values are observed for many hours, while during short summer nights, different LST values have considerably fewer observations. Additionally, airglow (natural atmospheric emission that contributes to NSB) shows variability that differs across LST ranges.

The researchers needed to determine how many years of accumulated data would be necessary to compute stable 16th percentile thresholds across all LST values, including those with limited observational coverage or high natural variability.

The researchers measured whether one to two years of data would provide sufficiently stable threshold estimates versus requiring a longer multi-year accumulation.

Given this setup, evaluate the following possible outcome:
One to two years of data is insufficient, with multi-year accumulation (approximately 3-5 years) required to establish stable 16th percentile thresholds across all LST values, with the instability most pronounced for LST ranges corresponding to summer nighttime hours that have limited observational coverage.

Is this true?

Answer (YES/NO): YES